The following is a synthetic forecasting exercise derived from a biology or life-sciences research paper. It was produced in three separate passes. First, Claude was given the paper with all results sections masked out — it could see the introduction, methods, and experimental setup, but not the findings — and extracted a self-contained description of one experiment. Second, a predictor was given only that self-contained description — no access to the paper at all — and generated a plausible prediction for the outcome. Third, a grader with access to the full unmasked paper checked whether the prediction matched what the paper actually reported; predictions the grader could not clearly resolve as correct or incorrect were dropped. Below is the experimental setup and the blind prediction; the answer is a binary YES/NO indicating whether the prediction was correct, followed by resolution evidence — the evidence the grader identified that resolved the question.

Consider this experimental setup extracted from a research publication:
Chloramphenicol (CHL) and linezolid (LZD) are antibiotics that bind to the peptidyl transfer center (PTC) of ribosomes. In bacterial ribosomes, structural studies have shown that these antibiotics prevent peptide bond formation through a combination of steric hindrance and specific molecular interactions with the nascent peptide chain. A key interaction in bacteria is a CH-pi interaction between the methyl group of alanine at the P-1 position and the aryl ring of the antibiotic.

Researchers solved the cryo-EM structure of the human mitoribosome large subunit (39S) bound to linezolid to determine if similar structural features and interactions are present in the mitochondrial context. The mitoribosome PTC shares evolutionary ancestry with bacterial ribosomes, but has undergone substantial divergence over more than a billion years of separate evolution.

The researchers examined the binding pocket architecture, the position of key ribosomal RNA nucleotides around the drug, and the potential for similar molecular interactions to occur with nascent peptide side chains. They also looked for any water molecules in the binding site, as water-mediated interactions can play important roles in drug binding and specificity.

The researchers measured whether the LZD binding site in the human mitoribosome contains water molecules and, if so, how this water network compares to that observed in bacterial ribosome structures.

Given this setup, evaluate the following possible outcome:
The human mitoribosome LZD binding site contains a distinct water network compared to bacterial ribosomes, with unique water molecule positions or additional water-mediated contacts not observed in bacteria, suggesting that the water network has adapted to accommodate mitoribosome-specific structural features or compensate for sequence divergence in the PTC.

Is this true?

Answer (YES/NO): YES